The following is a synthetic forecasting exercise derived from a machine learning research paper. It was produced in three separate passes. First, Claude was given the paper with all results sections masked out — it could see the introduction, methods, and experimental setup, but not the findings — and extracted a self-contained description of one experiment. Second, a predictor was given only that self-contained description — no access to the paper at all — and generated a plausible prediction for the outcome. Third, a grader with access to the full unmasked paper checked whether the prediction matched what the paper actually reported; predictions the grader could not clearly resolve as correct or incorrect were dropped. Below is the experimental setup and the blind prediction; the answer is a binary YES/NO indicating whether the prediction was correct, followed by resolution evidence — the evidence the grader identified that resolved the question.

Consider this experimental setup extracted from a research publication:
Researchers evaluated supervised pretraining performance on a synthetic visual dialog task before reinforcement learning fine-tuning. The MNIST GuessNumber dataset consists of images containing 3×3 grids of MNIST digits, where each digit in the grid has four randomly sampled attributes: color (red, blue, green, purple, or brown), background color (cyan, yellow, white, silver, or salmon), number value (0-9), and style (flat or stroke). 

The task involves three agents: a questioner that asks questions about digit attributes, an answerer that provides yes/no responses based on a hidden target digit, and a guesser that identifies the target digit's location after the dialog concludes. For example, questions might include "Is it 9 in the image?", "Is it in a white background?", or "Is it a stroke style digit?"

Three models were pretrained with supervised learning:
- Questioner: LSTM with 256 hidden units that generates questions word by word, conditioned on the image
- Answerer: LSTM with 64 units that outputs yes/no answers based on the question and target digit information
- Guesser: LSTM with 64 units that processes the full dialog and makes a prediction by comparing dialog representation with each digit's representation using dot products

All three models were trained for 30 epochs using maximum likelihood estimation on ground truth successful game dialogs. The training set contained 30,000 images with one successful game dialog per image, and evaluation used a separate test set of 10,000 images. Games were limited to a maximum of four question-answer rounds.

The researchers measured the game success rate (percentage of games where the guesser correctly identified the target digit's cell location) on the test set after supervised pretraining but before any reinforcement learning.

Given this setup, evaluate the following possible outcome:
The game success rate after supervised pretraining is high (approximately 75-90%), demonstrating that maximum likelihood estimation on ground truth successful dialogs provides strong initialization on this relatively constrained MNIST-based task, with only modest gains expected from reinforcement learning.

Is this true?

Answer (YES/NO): NO